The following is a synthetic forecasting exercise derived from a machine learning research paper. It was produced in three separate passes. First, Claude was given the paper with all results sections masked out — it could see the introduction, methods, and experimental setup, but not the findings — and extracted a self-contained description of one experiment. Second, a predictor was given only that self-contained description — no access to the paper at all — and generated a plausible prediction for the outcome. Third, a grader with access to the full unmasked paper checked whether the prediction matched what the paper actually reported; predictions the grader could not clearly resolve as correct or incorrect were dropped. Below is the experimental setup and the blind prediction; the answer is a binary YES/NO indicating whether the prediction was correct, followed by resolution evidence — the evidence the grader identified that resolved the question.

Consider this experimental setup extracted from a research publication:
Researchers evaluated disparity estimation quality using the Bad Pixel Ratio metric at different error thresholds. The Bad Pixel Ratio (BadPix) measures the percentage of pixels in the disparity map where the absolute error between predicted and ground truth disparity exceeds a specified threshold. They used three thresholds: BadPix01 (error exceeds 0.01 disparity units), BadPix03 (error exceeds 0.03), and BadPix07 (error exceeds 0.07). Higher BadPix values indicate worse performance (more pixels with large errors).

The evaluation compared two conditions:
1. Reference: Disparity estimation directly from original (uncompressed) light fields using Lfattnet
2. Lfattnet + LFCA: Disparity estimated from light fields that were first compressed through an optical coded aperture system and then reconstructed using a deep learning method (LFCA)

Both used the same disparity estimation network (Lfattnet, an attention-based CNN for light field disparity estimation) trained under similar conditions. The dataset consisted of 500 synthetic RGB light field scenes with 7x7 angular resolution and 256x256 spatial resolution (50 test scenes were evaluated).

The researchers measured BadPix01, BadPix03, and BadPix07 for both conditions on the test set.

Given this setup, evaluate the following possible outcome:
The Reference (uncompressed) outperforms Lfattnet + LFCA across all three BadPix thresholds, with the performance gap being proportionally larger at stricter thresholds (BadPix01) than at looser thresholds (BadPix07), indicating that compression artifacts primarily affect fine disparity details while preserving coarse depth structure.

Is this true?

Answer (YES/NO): YES